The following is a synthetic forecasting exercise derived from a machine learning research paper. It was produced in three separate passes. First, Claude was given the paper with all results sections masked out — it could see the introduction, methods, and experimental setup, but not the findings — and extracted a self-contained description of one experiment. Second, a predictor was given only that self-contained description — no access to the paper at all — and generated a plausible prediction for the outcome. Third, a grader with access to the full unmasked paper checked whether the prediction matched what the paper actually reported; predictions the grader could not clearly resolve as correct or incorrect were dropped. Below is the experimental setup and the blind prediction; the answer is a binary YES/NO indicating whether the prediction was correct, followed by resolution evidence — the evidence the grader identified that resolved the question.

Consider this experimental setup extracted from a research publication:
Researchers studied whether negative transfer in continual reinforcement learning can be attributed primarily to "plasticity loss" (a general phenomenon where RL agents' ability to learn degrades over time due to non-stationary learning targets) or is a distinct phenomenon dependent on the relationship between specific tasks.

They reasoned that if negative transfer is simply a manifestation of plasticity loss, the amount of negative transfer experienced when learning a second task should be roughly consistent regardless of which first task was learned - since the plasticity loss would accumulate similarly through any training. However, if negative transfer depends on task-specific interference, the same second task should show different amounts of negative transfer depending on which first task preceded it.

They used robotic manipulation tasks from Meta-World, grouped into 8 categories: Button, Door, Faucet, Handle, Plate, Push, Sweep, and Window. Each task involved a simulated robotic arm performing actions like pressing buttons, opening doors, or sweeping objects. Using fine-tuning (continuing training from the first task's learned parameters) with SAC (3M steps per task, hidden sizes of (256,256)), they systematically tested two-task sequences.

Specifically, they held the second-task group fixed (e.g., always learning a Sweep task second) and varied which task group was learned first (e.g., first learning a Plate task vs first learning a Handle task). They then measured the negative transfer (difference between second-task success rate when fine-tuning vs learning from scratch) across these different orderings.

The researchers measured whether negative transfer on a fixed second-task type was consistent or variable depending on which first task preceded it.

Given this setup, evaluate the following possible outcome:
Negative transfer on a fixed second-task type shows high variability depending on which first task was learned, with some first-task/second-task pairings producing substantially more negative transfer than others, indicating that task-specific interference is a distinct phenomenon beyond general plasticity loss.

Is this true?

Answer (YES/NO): YES